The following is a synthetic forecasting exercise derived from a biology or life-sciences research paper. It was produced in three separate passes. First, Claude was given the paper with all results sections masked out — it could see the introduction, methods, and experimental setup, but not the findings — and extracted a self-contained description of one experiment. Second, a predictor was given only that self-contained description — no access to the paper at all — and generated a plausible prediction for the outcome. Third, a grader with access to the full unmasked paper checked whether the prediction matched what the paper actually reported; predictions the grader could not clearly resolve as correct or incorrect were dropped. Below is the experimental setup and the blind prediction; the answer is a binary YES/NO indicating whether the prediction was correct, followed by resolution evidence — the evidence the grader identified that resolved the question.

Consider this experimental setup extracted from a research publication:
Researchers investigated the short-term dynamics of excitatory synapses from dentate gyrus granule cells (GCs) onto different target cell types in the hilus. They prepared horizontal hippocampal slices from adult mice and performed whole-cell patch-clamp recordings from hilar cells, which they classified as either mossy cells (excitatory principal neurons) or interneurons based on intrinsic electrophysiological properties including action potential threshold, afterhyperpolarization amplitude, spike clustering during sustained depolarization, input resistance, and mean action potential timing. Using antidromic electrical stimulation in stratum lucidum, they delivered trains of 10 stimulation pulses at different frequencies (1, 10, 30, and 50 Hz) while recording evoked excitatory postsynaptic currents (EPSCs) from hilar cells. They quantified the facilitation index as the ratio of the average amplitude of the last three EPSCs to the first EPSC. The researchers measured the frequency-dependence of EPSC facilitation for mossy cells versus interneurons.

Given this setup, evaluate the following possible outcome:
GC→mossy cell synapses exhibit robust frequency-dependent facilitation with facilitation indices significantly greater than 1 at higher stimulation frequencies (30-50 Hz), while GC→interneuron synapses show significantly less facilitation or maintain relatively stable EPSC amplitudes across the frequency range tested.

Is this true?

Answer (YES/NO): NO